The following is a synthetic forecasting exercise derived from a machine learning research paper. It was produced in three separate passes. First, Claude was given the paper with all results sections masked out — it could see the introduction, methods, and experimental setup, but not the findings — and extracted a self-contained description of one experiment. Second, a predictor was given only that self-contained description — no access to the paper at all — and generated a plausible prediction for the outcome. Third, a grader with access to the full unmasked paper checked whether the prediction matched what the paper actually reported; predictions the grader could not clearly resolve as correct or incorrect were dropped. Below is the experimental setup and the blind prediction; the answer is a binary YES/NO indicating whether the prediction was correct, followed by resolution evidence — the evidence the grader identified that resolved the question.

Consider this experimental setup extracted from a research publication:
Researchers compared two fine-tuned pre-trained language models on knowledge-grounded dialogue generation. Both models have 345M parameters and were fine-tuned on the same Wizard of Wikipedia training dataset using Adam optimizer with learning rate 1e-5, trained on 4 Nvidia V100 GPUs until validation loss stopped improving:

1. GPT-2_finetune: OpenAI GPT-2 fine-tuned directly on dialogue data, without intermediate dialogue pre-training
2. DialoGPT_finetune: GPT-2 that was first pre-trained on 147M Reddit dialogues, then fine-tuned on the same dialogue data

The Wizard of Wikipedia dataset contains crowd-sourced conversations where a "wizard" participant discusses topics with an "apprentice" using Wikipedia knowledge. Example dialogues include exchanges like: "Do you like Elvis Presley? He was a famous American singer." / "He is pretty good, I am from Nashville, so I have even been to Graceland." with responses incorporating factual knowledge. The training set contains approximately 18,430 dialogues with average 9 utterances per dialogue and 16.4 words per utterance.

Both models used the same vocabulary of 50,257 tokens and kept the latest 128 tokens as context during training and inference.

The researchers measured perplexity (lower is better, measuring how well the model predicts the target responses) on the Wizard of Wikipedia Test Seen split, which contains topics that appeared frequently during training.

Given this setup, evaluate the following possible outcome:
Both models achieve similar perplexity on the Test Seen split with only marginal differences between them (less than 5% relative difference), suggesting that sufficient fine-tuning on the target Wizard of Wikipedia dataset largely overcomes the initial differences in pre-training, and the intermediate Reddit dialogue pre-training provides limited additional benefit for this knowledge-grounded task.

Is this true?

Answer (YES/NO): NO